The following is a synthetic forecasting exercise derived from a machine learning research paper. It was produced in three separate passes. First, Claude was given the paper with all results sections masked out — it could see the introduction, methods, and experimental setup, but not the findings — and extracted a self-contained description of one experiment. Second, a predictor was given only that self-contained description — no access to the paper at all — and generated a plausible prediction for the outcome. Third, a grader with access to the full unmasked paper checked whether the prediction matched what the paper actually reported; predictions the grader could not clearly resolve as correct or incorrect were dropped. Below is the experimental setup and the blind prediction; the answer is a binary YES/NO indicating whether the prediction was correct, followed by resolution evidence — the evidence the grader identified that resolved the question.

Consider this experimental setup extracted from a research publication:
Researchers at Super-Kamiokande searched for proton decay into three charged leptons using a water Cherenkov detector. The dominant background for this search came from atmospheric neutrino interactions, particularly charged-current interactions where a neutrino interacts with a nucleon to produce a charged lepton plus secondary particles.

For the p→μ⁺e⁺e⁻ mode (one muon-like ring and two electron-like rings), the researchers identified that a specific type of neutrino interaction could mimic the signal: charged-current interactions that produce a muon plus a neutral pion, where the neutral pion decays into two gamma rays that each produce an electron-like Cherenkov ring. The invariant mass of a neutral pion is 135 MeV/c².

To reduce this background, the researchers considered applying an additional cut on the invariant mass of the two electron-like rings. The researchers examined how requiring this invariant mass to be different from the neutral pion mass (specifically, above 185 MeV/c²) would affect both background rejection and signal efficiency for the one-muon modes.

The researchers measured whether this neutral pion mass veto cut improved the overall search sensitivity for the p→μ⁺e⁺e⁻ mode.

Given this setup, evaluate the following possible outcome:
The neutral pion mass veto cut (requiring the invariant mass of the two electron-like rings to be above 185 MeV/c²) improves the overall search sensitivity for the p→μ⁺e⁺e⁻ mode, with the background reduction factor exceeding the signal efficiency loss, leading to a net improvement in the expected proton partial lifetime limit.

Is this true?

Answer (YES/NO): YES